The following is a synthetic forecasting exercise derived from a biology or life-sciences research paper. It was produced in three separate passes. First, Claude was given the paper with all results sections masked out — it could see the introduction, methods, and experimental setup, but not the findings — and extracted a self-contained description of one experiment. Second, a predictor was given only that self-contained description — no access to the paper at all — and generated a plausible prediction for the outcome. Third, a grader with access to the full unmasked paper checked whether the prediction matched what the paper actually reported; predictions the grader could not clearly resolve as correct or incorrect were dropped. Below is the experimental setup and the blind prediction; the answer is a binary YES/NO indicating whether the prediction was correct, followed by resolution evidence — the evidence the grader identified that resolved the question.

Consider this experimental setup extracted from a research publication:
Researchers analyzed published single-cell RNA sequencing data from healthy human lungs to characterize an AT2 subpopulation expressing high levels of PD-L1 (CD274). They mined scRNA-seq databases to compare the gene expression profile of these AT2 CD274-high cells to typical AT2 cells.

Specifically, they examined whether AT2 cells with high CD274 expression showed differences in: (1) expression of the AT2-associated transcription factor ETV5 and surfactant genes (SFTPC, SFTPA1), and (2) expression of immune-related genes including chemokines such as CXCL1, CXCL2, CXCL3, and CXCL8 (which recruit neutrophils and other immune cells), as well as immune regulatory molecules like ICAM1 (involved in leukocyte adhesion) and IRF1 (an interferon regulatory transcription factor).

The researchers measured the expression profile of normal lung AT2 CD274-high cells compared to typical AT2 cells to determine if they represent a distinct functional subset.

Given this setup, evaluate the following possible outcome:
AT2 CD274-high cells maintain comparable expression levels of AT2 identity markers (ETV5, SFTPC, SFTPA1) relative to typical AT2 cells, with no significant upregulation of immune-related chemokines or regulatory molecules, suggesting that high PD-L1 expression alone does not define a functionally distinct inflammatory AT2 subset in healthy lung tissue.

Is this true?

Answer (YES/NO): NO